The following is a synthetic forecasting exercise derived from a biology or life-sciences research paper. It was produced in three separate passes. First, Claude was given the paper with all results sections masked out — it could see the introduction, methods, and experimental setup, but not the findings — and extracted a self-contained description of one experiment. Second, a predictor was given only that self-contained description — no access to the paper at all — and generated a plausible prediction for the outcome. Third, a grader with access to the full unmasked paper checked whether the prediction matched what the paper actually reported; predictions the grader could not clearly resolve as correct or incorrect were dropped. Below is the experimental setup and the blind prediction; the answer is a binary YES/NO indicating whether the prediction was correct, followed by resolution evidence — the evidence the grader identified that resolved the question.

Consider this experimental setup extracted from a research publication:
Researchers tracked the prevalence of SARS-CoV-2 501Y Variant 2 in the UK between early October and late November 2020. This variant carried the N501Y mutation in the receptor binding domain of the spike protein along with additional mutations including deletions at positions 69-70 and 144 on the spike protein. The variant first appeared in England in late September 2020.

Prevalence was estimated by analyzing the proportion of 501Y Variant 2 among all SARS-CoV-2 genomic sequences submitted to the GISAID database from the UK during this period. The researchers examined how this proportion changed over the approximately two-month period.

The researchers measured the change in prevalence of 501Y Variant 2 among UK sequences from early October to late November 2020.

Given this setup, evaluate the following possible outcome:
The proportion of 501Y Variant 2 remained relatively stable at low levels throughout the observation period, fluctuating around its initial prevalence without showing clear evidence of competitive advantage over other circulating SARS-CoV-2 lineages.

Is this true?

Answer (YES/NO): NO